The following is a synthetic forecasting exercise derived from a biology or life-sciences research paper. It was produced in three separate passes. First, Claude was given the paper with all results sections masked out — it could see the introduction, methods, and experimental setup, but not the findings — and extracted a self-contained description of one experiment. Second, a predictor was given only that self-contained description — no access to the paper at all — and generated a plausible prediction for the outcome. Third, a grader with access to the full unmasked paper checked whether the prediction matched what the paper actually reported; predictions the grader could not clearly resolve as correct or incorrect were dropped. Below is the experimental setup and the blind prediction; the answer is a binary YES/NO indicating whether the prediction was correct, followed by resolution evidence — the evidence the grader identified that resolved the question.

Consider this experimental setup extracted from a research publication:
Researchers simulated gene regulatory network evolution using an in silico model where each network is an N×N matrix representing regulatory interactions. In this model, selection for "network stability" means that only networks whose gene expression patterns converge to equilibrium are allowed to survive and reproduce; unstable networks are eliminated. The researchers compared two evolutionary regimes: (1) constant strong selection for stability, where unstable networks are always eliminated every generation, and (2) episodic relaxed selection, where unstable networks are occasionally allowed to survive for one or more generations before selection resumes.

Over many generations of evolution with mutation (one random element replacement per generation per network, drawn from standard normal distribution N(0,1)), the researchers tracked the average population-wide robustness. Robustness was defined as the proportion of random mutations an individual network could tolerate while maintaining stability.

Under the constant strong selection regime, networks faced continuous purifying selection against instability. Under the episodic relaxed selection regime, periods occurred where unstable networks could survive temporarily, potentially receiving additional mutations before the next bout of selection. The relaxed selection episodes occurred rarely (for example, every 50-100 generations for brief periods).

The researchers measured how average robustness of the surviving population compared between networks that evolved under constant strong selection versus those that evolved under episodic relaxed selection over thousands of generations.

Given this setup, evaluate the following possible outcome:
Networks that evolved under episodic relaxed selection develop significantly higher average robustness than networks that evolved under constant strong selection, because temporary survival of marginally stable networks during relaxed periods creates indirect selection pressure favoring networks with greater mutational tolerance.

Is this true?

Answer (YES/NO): NO